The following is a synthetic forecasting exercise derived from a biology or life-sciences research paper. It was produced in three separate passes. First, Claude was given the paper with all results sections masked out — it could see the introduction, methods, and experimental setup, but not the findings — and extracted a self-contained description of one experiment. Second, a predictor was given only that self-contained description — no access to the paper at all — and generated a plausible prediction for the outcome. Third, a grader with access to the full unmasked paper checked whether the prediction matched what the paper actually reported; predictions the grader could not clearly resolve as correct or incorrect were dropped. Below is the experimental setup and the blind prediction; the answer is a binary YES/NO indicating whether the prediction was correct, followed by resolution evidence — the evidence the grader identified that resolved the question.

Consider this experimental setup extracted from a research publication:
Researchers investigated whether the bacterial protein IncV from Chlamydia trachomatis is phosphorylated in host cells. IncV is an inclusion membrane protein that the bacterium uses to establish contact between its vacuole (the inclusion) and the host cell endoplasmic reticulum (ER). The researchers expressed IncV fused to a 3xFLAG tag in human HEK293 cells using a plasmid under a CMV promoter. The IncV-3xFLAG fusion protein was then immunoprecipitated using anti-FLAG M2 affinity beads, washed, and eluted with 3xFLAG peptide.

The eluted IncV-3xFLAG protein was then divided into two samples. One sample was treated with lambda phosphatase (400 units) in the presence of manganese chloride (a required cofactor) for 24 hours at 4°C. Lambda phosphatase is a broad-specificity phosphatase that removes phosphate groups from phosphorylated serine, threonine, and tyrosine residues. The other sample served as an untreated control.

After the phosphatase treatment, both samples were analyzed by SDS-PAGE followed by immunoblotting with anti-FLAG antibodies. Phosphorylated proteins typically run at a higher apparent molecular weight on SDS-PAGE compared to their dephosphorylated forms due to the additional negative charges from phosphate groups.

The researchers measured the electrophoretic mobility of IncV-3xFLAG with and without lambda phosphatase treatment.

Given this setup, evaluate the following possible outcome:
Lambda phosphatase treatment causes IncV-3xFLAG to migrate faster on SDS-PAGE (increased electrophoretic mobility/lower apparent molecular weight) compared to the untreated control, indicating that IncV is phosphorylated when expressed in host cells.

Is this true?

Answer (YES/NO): YES